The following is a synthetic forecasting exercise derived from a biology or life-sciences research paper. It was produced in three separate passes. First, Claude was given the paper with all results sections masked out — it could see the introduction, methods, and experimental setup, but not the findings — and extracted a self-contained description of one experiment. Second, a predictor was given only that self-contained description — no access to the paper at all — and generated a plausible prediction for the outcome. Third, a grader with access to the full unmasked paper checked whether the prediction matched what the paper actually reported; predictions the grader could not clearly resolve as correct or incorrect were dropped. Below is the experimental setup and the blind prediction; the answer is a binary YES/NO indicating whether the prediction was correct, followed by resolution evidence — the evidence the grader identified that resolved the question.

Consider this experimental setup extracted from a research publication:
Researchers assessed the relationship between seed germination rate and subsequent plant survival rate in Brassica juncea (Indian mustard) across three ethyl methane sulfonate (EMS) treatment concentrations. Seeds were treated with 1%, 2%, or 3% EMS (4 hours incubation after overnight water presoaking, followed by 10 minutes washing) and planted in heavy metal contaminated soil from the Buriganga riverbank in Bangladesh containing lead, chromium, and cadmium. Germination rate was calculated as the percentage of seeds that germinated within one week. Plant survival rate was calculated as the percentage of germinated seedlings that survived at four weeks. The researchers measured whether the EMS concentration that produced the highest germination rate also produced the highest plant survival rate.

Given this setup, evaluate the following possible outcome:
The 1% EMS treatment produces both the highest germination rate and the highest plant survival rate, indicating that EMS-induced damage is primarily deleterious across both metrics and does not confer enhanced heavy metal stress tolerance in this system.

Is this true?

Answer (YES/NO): NO